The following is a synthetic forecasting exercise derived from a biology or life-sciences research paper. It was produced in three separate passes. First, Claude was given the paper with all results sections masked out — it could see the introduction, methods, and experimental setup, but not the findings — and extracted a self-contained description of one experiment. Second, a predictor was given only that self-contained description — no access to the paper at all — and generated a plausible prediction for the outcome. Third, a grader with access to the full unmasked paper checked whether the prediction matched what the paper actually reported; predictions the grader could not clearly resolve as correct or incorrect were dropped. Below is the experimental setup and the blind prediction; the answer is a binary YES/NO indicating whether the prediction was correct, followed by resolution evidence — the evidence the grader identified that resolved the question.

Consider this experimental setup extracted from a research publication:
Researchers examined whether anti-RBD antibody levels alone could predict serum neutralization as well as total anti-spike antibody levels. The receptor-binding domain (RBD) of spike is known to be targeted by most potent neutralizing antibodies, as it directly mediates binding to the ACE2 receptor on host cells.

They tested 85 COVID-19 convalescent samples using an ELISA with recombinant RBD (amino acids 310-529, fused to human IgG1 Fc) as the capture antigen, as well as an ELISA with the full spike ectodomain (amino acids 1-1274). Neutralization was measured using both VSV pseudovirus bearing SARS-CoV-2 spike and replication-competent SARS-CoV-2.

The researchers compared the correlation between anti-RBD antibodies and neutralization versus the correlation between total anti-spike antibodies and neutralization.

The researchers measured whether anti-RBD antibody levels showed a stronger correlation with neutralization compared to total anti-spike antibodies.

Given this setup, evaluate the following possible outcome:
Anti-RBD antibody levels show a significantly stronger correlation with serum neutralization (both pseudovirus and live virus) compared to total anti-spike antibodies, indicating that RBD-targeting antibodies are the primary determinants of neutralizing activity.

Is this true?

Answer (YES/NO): NO